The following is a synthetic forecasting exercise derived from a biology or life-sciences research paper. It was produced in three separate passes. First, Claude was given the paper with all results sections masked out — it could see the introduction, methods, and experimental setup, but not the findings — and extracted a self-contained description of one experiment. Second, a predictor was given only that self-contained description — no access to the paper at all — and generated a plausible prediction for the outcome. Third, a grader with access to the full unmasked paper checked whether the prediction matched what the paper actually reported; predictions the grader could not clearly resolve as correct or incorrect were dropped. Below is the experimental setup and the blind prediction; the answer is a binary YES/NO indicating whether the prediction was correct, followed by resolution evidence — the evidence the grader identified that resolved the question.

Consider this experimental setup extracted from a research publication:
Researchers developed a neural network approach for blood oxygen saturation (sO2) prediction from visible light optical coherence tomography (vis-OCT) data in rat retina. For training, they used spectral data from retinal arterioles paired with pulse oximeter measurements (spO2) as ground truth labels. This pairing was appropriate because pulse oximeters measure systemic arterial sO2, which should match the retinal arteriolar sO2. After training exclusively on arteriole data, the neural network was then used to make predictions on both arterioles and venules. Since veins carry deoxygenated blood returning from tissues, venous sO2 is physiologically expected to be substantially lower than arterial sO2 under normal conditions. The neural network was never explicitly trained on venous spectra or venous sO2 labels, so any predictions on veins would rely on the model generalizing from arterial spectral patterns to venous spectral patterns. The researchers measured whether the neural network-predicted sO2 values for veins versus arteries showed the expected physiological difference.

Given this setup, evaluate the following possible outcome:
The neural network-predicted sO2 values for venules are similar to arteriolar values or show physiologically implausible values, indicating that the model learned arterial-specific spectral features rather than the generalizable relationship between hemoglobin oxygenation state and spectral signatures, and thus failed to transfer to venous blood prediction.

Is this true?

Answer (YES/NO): NO